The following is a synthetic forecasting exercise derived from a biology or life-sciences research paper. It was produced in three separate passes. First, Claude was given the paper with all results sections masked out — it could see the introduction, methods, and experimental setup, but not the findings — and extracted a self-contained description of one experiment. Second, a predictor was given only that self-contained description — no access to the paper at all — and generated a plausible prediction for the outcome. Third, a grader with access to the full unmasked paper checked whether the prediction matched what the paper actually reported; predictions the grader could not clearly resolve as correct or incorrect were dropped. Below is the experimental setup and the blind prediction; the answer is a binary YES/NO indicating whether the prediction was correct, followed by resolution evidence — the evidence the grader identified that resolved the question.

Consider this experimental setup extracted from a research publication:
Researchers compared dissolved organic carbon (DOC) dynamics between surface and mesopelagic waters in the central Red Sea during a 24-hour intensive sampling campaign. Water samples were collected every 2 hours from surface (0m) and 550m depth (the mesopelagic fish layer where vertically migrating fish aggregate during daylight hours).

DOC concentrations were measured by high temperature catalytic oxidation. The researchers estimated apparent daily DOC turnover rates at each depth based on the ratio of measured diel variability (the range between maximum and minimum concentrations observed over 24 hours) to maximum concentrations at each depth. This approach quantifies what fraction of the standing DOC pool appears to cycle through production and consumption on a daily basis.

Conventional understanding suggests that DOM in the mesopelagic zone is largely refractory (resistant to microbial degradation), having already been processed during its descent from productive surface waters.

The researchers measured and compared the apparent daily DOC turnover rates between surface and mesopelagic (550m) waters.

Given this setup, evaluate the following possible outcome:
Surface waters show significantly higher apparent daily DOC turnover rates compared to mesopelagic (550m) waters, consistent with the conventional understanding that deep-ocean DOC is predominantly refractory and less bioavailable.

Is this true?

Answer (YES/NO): NO